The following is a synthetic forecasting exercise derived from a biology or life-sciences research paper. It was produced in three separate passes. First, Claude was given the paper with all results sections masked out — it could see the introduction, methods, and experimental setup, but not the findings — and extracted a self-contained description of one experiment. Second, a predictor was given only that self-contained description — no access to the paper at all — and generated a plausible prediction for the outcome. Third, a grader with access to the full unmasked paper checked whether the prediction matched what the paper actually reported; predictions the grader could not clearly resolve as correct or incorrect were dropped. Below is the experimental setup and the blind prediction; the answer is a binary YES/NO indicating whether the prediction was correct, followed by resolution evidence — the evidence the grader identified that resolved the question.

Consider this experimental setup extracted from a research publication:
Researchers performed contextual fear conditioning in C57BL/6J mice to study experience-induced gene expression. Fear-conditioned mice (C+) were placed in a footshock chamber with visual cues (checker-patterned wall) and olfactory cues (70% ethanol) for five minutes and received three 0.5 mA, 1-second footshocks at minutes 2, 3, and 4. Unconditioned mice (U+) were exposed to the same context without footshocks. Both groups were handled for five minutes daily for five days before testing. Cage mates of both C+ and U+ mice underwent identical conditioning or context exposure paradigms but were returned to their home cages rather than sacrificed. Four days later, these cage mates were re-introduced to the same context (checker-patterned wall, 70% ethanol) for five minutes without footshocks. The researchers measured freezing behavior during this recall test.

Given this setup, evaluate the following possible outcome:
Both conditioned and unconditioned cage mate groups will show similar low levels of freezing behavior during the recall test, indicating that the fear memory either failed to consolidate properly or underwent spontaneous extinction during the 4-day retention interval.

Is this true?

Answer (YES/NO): NO